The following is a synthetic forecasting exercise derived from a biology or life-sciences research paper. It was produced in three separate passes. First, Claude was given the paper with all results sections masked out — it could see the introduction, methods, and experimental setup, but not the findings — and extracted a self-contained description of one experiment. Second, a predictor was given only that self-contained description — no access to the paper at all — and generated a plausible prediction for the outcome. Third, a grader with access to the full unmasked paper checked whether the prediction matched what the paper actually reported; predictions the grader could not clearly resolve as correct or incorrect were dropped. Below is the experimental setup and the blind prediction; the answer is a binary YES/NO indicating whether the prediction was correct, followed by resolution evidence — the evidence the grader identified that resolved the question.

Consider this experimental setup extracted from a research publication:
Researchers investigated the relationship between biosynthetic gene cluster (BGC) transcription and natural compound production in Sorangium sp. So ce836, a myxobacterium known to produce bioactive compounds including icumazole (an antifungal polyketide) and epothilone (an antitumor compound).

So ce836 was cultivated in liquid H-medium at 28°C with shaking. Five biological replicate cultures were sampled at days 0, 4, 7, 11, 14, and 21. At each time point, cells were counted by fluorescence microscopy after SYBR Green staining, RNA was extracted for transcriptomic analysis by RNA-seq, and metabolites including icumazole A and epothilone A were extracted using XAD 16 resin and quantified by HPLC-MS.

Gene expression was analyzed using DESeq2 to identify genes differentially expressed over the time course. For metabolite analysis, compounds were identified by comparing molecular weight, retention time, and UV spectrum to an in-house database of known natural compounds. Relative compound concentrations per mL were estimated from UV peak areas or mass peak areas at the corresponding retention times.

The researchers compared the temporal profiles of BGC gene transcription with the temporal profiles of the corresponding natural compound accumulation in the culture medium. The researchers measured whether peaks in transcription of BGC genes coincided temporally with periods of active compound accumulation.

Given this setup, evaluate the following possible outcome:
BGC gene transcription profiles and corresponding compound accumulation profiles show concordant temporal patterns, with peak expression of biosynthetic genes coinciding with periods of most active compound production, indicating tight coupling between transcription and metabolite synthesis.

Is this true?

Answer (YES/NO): NO